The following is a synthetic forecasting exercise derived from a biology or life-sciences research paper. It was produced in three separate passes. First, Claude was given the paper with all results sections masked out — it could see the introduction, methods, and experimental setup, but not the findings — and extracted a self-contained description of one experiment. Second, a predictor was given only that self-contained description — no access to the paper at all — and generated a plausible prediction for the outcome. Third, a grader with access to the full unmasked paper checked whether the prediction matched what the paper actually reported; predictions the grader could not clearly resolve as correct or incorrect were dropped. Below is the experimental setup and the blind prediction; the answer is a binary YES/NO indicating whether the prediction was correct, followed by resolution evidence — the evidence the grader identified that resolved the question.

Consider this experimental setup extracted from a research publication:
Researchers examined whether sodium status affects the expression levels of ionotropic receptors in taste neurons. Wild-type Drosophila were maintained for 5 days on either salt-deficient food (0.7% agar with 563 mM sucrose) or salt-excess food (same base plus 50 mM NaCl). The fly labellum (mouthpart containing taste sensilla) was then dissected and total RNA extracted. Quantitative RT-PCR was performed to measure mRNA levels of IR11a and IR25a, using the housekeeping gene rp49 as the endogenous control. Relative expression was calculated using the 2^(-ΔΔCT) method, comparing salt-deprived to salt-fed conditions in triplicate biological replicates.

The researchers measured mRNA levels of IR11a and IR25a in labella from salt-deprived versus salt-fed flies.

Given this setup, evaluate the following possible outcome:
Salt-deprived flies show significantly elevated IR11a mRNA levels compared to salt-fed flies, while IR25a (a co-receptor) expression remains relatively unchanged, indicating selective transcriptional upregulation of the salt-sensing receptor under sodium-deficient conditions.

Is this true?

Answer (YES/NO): NO